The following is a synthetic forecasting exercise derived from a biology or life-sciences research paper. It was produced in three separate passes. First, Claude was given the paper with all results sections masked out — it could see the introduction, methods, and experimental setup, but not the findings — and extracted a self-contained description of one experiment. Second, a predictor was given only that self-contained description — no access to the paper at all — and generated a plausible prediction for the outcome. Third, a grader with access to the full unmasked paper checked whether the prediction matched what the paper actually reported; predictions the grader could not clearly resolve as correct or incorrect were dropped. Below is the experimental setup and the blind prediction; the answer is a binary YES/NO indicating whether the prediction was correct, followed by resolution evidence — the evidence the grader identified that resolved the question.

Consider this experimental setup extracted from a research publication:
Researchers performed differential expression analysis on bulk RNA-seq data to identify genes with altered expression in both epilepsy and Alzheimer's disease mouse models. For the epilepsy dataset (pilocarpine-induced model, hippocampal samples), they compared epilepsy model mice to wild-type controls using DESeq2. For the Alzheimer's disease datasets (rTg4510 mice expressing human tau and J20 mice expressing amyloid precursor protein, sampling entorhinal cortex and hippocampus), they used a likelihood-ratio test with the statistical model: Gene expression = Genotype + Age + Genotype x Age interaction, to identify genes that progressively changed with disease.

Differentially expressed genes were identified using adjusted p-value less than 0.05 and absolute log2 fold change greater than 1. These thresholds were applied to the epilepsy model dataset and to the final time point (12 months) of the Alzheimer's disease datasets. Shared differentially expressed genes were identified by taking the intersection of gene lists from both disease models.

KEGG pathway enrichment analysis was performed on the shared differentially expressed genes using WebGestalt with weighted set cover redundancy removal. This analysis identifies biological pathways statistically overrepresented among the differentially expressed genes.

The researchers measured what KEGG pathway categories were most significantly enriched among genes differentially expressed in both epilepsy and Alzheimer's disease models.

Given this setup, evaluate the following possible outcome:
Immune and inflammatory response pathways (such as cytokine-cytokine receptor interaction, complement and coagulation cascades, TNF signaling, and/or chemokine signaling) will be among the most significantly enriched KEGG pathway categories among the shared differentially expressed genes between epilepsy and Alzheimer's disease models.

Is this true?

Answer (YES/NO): YES